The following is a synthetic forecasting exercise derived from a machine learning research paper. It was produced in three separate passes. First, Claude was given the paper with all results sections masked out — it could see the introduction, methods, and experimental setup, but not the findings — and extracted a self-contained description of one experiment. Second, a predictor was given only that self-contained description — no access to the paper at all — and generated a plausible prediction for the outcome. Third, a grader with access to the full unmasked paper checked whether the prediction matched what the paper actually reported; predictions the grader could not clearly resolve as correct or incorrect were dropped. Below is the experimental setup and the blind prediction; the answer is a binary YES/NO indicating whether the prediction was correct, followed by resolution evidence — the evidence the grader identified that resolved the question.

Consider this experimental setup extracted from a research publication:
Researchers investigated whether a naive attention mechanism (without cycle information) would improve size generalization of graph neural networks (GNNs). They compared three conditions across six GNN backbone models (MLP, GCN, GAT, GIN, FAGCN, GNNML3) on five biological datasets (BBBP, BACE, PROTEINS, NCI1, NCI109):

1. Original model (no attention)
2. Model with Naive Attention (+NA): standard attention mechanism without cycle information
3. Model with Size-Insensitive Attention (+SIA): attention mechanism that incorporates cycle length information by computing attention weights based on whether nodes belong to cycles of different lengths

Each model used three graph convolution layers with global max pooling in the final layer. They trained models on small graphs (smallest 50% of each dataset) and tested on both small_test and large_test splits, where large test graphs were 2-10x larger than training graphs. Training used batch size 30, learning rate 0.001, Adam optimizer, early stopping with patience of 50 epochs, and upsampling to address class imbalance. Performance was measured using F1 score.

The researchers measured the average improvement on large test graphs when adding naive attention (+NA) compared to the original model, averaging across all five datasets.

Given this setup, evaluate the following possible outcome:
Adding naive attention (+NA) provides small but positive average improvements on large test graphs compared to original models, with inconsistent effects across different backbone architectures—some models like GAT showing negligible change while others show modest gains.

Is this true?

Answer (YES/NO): NO